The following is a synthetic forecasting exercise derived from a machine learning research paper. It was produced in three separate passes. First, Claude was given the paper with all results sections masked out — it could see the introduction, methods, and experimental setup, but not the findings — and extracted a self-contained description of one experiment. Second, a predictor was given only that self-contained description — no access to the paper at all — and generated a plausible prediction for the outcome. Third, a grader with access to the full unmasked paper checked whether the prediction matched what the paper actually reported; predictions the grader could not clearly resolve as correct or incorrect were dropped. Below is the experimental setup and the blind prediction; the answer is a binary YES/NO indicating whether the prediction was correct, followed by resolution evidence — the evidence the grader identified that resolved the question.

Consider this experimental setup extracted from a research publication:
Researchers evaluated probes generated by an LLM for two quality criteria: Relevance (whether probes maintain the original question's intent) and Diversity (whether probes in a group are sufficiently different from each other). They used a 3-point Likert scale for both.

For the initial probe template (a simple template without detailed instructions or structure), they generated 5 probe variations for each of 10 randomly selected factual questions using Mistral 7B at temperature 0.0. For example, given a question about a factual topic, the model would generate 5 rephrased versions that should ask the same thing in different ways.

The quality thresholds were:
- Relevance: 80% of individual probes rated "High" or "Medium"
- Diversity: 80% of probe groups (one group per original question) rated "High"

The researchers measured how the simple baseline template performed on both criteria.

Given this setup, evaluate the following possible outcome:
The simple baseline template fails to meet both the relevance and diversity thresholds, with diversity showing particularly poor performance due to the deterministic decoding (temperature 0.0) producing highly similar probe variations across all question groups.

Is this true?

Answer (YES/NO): NO